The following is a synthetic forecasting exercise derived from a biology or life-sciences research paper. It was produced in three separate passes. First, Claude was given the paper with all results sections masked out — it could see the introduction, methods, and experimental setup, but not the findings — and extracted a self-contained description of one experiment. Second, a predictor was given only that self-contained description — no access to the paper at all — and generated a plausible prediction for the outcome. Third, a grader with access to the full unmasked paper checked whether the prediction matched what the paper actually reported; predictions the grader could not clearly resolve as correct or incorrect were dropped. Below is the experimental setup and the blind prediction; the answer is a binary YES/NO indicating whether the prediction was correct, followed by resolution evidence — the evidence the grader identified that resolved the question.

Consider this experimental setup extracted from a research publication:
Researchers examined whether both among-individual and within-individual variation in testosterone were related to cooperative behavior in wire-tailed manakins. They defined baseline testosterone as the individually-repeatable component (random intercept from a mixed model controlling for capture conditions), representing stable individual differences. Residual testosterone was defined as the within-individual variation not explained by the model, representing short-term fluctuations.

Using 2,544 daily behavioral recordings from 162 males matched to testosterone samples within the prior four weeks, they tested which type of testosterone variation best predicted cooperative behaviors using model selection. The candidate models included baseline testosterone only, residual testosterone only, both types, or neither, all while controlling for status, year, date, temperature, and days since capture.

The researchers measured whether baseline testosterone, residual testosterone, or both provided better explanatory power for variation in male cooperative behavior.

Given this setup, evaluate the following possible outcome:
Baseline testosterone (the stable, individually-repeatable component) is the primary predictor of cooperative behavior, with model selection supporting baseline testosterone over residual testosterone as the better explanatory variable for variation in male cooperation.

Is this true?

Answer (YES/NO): YES